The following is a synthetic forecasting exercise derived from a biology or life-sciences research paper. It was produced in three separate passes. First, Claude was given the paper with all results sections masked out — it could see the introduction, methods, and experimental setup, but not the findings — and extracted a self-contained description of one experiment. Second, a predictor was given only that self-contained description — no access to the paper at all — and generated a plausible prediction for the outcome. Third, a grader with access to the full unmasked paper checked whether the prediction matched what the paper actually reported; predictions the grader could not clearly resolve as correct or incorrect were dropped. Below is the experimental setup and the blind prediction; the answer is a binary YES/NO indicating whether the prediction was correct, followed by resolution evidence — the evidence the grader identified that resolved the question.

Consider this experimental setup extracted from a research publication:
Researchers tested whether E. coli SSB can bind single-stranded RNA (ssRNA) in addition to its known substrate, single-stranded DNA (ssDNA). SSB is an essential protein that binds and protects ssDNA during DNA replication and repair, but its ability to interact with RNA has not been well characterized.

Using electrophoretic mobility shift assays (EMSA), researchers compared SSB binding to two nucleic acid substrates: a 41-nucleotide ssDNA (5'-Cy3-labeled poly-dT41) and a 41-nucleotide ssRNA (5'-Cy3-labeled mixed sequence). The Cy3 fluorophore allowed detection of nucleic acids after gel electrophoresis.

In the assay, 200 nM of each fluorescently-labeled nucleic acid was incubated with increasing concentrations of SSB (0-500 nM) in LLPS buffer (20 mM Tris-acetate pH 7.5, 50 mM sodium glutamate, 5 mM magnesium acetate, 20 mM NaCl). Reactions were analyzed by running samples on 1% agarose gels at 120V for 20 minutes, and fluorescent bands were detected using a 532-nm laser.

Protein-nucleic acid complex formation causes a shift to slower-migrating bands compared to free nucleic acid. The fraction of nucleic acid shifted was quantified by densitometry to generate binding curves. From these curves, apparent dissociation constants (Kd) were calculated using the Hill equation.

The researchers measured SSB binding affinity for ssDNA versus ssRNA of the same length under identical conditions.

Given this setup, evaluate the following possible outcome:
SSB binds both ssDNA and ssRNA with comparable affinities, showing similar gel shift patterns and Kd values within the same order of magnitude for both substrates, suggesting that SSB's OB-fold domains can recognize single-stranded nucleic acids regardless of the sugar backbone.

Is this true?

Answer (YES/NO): NO